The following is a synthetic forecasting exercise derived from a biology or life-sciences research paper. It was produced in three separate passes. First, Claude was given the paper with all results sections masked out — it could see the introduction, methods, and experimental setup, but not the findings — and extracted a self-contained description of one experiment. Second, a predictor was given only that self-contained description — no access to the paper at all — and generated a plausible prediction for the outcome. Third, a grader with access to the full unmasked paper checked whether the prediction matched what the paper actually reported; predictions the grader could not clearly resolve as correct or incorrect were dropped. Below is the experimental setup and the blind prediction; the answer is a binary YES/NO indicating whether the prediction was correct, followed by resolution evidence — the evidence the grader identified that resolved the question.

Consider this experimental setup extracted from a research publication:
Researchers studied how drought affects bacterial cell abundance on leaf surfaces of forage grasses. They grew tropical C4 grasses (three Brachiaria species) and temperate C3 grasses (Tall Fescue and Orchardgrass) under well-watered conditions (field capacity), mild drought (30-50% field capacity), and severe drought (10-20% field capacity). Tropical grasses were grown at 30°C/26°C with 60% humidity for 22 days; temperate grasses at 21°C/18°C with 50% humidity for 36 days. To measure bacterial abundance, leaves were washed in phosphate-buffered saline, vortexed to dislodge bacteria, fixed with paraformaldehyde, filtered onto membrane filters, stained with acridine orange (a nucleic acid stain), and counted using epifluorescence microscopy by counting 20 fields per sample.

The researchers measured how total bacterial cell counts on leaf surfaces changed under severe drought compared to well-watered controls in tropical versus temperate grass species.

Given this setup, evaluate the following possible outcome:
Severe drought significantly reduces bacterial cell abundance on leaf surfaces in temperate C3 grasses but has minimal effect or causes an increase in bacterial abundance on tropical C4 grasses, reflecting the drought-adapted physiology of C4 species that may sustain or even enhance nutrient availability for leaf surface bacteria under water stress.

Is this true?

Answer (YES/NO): NO